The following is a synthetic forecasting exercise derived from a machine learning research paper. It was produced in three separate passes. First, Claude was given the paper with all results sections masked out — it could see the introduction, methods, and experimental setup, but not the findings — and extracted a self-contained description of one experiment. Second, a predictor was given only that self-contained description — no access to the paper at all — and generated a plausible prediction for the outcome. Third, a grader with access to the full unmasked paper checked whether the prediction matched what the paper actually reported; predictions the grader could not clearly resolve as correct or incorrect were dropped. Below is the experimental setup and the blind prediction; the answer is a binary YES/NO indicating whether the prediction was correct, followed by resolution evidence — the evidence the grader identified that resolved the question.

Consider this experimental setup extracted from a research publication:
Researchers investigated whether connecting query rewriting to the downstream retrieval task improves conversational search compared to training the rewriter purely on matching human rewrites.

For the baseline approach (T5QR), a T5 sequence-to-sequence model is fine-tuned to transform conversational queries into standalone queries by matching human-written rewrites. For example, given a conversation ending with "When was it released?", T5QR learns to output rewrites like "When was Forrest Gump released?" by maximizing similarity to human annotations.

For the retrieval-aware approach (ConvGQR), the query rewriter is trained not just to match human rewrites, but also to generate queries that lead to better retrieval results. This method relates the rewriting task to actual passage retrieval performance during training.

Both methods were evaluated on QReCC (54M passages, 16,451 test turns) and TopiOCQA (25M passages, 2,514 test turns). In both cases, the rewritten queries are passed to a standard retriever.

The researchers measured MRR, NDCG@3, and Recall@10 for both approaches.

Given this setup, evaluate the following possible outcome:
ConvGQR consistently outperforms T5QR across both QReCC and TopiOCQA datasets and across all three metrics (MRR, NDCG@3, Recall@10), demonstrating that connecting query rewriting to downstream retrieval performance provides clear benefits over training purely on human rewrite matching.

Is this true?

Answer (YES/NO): YES